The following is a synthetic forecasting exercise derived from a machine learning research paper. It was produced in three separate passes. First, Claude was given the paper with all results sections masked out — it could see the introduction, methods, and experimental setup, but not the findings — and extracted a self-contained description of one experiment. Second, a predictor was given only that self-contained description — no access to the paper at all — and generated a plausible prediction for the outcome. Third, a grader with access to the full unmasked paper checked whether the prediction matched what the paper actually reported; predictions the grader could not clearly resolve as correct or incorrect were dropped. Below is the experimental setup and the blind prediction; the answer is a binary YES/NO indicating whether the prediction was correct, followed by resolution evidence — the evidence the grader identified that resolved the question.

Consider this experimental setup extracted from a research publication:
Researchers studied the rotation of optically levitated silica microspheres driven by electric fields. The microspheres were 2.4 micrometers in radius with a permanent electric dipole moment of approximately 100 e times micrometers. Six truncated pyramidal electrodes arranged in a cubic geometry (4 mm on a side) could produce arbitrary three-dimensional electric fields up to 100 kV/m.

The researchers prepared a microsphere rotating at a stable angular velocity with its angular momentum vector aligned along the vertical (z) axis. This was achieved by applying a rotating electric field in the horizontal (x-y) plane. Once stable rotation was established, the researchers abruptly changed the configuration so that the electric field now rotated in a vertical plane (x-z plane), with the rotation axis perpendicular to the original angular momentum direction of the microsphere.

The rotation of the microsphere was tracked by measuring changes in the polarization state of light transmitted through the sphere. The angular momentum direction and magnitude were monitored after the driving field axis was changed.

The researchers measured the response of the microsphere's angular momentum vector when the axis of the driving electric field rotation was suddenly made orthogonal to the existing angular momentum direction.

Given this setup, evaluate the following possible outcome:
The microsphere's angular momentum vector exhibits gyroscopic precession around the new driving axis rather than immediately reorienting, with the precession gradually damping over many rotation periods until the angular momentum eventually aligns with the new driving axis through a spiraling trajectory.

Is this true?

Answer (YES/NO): NO